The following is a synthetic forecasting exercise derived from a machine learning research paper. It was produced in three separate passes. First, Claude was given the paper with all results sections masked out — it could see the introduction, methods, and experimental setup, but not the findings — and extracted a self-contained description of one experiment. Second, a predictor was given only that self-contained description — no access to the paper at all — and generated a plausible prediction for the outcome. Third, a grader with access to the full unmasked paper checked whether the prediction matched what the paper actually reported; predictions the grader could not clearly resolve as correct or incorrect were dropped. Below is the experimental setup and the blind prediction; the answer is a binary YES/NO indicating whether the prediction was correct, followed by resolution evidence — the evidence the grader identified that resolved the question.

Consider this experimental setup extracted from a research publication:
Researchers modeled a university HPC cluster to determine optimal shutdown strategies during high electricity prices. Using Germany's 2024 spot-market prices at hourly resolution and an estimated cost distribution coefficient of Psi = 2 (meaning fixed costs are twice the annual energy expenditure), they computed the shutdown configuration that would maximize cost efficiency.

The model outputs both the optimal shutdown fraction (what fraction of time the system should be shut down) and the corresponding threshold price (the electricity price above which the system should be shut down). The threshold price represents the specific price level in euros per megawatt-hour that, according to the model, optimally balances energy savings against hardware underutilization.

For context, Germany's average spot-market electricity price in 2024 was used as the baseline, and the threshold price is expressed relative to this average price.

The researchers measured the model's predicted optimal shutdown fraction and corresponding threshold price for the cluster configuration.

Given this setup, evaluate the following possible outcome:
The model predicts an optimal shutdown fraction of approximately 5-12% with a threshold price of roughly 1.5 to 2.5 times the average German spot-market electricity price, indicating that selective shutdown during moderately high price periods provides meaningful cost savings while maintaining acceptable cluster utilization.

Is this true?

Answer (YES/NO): NO